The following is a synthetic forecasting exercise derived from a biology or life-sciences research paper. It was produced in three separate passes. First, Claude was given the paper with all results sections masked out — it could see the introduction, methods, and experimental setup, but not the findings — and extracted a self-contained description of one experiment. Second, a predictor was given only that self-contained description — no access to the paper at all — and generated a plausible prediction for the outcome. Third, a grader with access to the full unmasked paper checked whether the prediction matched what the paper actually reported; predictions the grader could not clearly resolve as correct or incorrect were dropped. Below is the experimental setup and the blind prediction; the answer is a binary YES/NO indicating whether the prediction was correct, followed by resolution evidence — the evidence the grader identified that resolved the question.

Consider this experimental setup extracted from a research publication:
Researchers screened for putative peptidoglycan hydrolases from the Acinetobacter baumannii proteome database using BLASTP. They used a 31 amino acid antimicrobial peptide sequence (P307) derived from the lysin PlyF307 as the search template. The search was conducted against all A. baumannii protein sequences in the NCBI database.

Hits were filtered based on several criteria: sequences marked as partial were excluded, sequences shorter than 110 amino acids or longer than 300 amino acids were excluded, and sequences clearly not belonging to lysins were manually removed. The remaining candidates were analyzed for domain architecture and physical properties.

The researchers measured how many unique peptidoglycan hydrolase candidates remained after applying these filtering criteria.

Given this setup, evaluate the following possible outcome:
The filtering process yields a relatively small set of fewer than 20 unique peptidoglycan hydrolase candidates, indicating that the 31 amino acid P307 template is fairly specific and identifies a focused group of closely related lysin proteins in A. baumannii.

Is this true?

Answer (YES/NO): NO